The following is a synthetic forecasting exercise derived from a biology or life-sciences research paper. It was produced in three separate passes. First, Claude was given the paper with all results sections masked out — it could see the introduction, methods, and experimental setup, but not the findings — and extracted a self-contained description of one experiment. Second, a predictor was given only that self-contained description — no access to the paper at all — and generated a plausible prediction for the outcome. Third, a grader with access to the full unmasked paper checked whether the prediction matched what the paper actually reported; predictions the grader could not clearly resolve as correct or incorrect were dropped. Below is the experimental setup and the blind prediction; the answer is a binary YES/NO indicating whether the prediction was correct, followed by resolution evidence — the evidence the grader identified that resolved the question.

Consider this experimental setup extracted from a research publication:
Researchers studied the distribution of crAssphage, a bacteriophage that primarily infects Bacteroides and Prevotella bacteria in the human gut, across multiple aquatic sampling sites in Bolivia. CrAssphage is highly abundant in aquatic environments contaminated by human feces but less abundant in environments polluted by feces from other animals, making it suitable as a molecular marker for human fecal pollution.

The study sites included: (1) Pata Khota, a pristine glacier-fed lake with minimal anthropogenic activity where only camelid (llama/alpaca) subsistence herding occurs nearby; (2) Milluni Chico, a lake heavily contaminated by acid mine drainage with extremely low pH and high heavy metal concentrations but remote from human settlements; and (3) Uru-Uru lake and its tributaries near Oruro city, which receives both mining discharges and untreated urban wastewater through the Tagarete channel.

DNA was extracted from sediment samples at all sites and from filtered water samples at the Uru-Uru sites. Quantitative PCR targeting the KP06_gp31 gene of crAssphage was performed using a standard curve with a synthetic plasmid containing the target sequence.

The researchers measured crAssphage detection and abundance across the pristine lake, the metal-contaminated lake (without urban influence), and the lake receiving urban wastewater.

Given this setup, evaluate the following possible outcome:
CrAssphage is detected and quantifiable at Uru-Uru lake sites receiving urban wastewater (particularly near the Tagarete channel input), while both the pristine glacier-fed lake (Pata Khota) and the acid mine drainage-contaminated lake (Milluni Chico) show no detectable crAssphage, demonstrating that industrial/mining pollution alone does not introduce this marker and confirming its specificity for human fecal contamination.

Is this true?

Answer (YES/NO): YES